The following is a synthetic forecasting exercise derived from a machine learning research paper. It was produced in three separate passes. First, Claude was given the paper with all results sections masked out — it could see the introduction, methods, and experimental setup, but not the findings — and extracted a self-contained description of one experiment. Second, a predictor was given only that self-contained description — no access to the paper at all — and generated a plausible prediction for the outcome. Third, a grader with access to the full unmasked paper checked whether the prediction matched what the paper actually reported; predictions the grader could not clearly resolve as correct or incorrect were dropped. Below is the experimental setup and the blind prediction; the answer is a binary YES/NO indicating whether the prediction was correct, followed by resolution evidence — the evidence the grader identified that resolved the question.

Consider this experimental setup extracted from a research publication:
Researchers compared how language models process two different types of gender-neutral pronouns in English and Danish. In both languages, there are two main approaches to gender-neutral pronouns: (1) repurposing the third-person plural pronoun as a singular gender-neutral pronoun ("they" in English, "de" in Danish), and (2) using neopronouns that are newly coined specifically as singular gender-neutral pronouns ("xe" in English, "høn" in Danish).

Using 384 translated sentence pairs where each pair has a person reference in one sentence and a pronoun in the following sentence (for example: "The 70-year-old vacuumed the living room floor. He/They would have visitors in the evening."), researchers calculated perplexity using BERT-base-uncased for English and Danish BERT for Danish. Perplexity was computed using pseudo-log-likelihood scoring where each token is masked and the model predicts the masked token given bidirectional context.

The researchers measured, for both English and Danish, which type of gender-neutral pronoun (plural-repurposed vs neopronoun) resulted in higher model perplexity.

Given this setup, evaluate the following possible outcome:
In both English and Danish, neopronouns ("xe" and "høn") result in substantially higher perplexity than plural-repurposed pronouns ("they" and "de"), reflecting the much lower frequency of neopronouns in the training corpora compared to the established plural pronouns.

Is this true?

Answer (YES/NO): YES